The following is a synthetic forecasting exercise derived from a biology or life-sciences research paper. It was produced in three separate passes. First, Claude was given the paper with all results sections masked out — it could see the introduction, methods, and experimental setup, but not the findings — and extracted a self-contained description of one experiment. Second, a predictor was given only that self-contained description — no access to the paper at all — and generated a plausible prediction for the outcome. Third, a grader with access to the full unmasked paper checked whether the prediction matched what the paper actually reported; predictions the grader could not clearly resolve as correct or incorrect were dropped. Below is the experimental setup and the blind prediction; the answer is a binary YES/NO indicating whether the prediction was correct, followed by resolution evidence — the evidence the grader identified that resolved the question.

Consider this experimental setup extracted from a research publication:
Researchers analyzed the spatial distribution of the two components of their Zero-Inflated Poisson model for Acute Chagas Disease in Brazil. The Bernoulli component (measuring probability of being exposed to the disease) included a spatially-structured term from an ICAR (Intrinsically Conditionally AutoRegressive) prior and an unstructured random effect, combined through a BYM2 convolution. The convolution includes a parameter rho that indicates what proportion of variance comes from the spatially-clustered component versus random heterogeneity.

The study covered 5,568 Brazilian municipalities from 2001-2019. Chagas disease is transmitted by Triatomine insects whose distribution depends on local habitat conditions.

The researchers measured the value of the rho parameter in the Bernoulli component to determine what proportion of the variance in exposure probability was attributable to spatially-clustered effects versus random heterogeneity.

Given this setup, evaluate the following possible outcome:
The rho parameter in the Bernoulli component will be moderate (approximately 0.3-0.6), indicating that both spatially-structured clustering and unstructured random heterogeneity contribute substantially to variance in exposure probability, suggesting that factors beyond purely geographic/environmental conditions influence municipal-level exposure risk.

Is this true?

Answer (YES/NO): NO